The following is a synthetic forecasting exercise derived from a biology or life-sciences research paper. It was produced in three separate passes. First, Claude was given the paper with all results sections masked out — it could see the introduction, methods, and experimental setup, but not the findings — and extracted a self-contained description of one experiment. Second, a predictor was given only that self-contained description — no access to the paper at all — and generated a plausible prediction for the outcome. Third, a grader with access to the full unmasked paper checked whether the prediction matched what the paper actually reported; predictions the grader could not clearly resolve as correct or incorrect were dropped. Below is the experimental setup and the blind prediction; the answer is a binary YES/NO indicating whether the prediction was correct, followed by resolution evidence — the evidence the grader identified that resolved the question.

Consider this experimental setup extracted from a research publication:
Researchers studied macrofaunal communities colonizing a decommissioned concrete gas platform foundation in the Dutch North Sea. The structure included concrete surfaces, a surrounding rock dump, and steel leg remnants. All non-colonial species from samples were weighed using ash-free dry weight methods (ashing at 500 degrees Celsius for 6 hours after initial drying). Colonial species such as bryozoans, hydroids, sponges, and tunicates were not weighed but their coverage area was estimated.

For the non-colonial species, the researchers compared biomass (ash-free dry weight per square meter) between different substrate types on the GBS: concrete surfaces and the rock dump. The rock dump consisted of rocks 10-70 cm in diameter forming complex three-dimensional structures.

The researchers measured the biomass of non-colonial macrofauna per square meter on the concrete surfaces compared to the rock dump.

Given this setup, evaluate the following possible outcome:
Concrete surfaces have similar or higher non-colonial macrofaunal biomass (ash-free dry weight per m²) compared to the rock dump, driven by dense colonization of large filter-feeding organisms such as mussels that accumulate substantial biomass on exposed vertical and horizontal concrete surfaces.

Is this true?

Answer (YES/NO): NO